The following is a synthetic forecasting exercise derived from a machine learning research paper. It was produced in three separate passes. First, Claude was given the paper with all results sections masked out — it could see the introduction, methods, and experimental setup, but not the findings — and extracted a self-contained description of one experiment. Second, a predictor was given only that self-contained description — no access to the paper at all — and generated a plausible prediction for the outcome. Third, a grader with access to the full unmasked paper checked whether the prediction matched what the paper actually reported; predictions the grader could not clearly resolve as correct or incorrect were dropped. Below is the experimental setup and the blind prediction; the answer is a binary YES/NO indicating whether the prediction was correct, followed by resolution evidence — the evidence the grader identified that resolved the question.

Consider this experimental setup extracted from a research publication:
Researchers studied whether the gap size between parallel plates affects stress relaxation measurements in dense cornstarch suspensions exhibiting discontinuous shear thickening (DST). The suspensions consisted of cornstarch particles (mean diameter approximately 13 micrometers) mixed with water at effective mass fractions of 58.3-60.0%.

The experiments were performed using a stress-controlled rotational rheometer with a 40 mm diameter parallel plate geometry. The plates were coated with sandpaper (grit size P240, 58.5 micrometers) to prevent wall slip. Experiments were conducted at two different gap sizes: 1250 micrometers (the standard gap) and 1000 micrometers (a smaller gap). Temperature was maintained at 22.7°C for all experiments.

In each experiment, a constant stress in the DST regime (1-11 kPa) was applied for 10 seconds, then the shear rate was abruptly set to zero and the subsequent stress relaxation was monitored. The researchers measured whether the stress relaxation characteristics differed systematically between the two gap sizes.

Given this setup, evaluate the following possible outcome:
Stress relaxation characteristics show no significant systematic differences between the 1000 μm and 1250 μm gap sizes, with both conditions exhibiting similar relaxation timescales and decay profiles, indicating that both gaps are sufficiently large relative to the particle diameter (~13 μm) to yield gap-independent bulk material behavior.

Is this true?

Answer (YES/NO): YES